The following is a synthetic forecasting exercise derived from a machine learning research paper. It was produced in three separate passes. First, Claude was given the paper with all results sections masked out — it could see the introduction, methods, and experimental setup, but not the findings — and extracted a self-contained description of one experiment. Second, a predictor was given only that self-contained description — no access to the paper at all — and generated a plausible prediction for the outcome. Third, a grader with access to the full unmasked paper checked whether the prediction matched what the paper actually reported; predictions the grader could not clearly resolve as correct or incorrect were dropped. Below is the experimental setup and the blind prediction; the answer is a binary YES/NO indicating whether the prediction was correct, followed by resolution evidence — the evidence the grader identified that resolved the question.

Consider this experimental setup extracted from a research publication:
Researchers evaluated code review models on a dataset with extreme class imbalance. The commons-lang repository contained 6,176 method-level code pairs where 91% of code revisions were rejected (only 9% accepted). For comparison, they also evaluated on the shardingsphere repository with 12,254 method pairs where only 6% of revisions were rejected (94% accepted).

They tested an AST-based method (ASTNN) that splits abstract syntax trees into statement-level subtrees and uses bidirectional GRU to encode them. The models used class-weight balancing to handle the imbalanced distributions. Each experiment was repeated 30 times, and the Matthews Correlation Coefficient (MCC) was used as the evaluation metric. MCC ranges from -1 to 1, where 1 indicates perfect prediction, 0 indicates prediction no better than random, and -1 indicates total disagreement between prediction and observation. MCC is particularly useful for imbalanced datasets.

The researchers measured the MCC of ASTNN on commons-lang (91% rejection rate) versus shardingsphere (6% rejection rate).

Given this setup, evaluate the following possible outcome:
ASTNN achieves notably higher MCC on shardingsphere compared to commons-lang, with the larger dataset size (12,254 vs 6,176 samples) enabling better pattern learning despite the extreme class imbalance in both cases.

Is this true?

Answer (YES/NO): NO